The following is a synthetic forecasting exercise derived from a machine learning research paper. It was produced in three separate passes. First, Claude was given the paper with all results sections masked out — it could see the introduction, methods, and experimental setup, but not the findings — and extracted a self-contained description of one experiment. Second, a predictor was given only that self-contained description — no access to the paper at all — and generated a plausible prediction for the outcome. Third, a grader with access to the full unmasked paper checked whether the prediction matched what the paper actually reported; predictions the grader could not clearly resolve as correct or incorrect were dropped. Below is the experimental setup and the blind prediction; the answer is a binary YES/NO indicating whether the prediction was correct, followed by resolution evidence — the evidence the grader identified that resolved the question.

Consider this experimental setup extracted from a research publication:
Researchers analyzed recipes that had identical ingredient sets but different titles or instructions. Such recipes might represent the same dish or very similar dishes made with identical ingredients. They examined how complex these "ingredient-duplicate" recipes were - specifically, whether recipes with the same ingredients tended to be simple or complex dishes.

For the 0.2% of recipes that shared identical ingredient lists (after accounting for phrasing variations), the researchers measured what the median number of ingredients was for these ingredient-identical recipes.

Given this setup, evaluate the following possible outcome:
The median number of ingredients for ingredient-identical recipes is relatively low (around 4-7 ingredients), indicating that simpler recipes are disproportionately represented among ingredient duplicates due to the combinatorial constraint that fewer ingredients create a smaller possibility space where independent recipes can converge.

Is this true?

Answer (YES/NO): YES